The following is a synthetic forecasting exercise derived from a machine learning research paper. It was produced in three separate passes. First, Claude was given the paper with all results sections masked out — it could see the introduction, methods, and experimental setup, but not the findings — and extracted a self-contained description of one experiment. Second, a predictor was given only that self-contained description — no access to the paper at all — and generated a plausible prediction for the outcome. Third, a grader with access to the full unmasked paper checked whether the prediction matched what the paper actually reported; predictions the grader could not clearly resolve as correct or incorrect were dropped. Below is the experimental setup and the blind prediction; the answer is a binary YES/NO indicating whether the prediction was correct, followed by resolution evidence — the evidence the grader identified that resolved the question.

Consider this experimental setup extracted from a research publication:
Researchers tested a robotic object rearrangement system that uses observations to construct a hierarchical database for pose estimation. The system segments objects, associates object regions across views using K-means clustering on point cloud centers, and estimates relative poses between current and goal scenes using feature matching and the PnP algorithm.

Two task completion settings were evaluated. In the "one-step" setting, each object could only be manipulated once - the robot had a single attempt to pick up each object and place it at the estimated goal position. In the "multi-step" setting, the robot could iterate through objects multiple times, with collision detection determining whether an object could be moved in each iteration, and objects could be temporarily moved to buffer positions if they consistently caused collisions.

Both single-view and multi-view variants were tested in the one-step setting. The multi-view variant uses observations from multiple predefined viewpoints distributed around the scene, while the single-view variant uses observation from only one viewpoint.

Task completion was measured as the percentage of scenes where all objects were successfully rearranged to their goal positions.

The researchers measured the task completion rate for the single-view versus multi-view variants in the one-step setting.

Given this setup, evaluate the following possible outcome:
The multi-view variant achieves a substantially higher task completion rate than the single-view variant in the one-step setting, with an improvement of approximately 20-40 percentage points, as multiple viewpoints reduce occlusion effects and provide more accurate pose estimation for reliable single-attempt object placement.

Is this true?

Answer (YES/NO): NO